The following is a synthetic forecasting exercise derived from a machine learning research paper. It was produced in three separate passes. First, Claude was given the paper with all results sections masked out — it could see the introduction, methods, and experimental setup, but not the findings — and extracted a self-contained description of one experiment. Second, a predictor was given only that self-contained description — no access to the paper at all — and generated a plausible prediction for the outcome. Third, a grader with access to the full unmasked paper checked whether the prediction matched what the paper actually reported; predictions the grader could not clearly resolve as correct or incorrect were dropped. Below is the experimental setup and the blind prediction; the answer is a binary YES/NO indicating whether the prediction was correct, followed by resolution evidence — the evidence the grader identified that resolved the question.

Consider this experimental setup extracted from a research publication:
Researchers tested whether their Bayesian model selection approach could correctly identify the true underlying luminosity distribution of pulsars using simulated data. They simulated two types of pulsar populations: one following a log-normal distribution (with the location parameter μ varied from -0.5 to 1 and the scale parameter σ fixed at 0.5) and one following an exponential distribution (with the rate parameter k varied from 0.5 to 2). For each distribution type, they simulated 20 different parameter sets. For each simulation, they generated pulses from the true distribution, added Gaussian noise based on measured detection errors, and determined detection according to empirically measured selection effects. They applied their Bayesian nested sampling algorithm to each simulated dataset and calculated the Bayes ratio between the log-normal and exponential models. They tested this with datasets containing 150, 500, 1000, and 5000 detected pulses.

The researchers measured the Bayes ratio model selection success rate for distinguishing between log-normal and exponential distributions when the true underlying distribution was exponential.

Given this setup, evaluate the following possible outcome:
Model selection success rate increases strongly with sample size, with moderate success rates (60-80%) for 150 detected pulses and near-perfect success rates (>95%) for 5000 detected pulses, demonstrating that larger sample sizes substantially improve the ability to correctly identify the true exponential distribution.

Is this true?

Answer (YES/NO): NO